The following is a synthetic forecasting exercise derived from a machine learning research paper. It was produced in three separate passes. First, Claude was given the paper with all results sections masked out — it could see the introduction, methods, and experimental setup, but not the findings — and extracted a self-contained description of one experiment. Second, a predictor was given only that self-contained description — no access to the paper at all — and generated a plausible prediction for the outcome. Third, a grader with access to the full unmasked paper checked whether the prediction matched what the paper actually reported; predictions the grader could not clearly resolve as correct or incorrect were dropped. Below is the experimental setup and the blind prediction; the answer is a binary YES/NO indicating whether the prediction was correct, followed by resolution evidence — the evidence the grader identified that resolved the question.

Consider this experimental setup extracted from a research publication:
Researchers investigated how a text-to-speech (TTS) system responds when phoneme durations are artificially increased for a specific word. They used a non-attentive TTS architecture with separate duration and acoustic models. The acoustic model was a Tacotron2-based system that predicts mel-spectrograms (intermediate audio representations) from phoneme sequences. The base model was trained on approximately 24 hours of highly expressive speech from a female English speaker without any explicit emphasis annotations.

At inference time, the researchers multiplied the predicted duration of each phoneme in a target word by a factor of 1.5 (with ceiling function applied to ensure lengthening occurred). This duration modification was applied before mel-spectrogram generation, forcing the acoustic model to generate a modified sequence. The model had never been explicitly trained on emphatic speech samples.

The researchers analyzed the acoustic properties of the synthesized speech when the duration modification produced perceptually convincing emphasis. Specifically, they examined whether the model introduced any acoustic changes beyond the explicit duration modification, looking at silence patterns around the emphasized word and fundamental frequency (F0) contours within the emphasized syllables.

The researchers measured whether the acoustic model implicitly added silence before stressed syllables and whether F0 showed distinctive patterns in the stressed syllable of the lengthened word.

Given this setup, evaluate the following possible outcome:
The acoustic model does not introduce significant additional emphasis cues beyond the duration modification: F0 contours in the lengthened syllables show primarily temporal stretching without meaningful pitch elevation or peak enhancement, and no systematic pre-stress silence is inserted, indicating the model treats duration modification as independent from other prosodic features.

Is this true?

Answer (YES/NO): NO